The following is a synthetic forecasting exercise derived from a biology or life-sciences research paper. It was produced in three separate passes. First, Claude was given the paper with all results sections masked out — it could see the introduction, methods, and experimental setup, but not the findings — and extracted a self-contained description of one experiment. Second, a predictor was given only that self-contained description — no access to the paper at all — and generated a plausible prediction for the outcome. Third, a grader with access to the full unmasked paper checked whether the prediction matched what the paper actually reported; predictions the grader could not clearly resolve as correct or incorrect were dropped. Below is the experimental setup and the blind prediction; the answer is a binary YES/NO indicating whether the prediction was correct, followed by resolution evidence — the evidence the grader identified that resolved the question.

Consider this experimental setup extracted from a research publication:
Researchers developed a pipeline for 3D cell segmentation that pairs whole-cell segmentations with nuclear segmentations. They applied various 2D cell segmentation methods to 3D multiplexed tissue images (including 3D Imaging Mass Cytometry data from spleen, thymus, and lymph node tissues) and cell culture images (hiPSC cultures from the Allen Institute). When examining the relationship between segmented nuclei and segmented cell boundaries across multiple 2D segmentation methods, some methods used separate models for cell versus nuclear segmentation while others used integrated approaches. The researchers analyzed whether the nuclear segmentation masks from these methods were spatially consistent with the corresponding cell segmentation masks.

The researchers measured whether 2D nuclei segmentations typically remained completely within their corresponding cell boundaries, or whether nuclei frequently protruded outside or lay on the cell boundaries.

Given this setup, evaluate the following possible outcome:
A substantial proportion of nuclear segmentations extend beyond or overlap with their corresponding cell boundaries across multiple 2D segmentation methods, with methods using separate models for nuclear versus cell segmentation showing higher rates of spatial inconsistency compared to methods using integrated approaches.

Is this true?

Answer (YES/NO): YES